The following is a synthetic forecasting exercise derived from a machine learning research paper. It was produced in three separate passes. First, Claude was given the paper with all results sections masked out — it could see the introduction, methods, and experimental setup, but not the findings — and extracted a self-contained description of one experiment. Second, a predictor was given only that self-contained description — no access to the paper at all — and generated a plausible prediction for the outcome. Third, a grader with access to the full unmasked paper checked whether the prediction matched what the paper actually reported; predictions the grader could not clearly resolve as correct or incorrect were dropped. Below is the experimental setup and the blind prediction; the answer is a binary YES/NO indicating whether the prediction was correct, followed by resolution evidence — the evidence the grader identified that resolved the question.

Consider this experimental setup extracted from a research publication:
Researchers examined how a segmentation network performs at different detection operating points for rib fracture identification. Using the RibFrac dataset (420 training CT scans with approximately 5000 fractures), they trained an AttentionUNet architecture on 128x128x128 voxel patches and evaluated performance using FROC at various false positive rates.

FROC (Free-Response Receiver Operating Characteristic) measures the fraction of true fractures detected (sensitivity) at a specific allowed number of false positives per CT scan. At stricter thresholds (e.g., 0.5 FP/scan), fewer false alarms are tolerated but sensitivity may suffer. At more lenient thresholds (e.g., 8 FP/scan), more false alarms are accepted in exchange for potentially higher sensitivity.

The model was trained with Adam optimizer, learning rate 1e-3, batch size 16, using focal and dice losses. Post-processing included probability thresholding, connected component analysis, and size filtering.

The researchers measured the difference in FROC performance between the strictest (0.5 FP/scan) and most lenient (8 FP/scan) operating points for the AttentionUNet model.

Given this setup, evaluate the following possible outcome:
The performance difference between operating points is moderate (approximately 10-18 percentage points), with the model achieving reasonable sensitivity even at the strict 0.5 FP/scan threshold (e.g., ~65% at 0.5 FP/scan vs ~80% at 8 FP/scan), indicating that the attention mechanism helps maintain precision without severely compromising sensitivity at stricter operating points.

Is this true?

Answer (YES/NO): NO